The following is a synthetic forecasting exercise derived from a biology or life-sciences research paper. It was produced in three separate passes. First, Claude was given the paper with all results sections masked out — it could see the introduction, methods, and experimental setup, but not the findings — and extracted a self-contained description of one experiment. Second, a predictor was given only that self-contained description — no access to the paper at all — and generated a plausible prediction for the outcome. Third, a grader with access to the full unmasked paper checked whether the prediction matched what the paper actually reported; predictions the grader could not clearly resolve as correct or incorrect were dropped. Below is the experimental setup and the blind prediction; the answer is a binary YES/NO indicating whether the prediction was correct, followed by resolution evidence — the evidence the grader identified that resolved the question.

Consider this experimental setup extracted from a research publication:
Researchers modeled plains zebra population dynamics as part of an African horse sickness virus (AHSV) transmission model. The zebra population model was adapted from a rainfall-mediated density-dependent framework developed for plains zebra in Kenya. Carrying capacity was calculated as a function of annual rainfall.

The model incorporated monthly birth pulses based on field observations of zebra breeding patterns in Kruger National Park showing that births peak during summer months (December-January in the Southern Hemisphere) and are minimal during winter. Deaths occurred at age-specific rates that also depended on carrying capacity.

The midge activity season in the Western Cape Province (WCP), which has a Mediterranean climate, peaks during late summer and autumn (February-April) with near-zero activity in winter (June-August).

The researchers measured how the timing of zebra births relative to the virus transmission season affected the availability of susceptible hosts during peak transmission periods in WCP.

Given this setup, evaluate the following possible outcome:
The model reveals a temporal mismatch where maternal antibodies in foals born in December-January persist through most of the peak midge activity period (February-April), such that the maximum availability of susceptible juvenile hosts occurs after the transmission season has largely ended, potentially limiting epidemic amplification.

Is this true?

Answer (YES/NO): NO